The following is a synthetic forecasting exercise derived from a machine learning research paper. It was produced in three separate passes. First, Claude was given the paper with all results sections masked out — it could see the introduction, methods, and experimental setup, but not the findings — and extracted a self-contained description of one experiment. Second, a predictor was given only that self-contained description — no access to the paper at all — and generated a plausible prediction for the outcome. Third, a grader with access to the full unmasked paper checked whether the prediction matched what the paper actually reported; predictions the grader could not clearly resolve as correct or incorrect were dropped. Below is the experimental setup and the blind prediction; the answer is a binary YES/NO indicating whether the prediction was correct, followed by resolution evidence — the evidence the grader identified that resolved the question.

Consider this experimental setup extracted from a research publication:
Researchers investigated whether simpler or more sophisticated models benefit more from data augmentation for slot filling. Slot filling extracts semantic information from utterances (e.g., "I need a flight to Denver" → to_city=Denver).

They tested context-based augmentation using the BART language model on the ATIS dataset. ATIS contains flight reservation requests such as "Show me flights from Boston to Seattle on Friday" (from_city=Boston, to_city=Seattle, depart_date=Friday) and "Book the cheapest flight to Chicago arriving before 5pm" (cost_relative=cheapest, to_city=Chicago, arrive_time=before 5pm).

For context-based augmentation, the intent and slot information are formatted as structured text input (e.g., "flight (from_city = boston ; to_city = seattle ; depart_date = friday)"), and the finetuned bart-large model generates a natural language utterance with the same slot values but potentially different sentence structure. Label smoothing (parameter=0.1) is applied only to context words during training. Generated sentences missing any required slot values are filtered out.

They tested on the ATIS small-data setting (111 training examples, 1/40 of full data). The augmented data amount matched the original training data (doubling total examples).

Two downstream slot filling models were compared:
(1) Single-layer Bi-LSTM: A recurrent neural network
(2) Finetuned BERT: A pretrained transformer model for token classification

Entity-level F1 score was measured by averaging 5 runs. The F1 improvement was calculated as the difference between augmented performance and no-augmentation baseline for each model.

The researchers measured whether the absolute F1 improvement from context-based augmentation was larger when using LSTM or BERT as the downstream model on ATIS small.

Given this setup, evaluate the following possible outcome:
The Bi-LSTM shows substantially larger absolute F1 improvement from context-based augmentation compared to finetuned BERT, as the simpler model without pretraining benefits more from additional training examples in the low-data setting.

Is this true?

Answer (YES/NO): YES